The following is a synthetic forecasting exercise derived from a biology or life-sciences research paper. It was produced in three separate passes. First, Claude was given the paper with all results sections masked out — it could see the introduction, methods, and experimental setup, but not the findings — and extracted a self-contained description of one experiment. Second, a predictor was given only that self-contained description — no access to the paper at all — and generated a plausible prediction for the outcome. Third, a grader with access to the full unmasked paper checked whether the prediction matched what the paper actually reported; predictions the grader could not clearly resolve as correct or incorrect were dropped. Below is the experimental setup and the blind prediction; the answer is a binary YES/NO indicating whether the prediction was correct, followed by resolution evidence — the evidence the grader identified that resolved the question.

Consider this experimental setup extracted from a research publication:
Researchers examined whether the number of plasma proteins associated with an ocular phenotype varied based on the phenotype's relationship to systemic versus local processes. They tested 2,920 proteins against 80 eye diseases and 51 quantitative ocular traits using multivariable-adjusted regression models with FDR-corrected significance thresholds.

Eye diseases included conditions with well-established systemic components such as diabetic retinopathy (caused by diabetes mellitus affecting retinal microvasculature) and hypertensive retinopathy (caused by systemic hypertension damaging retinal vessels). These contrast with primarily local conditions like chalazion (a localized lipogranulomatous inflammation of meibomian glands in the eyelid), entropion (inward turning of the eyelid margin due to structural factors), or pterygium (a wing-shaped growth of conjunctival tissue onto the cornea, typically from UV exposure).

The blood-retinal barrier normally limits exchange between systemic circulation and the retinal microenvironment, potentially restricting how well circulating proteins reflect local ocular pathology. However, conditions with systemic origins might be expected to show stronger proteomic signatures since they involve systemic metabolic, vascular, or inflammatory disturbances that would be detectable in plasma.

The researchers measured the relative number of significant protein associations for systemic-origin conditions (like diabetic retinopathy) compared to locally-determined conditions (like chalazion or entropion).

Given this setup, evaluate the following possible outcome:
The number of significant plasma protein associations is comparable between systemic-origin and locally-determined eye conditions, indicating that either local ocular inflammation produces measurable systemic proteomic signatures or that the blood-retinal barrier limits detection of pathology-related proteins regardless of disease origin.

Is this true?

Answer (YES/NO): NO